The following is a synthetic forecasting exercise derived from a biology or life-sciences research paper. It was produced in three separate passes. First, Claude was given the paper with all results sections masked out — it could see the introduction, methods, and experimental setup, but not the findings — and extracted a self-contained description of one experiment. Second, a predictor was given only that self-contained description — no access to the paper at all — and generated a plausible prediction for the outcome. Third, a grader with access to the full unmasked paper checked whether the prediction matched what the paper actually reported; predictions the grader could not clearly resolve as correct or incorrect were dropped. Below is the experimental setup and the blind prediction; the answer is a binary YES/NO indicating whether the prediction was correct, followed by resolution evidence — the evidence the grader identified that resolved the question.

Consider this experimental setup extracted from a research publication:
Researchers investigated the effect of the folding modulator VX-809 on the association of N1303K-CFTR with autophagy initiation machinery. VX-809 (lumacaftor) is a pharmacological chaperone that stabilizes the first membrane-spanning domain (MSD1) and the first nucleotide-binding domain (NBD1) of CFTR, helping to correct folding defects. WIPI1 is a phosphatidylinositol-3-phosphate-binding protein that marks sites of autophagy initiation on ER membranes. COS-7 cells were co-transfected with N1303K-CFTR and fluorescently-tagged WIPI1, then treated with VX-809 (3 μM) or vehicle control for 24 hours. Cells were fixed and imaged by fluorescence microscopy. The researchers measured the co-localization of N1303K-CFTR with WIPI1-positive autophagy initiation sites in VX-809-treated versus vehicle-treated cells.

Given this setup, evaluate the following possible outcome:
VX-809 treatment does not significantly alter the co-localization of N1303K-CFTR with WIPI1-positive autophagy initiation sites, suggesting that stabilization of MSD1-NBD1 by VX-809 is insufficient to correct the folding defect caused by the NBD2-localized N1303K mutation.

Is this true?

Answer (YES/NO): NO